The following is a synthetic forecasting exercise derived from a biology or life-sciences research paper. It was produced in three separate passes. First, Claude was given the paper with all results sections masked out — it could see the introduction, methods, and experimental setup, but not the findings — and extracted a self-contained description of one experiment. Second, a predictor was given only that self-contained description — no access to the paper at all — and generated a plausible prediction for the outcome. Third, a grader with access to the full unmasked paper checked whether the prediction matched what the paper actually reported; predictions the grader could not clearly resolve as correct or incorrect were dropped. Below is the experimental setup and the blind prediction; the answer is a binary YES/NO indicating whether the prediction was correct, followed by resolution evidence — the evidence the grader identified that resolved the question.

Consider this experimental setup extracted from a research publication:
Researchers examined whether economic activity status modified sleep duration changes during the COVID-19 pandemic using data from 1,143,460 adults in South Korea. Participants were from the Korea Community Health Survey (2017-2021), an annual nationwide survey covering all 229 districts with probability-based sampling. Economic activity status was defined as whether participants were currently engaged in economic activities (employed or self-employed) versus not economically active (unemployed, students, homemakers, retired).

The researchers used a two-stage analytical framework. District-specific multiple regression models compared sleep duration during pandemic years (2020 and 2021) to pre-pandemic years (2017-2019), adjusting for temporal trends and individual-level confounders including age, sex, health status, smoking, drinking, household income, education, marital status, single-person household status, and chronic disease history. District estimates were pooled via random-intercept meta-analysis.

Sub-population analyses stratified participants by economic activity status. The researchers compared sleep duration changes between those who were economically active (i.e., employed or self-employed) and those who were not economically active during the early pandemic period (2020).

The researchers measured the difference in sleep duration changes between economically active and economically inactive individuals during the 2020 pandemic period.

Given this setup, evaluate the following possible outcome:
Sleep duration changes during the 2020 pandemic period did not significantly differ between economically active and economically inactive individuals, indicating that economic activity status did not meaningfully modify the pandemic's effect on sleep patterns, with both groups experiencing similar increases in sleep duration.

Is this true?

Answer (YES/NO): NO